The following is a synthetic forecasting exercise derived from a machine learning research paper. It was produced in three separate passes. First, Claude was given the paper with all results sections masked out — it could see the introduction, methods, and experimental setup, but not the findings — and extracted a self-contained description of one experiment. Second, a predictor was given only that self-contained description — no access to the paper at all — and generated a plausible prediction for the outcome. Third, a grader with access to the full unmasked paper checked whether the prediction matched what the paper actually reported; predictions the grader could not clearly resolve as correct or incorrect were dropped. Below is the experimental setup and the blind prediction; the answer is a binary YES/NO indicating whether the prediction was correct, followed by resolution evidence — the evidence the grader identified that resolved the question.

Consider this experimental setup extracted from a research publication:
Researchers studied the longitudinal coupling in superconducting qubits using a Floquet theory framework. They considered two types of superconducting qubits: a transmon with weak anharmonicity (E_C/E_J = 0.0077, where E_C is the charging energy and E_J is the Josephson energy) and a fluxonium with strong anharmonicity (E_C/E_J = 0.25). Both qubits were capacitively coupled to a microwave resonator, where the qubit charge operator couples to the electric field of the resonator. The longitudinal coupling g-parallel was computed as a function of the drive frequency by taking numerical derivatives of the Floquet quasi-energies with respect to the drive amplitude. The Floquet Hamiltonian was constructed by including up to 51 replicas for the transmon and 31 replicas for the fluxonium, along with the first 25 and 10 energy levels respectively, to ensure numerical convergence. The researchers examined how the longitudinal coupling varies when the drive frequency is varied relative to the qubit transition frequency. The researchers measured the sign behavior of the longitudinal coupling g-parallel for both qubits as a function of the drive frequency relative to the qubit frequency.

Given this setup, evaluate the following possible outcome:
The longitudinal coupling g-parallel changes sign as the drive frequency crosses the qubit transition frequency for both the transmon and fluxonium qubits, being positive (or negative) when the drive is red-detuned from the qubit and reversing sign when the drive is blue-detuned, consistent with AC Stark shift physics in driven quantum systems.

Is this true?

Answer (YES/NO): NO